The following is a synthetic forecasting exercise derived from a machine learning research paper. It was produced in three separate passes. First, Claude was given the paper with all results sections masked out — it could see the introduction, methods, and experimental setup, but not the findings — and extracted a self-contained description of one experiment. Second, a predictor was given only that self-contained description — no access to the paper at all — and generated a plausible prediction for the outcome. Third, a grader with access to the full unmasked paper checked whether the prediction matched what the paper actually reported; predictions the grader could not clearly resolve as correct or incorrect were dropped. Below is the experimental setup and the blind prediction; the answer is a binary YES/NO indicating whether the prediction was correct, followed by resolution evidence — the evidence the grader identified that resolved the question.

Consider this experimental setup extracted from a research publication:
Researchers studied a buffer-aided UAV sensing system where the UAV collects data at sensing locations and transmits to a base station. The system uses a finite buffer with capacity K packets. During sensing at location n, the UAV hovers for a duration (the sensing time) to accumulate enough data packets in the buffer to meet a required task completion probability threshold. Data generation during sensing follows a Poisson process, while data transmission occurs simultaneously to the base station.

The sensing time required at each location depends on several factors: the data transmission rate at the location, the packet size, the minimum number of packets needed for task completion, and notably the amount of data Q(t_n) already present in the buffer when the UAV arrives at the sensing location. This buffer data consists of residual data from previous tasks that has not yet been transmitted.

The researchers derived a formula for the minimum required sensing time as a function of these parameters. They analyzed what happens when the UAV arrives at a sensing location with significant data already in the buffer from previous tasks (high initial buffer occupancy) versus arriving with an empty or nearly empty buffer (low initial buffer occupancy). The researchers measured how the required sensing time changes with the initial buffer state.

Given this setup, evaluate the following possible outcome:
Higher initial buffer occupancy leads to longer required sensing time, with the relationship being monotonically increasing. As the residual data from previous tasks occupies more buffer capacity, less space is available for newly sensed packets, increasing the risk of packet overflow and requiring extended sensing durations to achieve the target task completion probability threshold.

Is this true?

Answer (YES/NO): YES